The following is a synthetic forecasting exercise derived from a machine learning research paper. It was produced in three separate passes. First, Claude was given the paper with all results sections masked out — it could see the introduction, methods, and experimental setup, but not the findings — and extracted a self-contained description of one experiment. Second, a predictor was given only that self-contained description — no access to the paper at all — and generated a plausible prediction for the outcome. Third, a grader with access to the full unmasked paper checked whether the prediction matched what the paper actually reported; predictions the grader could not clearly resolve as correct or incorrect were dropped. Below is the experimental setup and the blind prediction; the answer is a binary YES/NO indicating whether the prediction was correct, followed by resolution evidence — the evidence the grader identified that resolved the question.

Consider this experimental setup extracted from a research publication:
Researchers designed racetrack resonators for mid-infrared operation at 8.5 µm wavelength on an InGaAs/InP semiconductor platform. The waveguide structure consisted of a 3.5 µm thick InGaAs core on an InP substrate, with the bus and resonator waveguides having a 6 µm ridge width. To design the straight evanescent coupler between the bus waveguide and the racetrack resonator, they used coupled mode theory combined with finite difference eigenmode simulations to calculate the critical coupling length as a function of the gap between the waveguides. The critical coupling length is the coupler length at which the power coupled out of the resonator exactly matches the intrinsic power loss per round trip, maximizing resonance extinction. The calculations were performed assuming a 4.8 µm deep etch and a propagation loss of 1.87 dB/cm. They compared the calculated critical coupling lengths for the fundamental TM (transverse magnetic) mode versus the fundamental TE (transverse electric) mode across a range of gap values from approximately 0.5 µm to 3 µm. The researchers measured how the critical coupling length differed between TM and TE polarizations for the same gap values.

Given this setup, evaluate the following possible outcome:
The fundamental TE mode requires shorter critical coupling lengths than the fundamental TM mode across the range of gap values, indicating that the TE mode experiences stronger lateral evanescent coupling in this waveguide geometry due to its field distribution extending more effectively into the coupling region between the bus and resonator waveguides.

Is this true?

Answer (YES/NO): NO